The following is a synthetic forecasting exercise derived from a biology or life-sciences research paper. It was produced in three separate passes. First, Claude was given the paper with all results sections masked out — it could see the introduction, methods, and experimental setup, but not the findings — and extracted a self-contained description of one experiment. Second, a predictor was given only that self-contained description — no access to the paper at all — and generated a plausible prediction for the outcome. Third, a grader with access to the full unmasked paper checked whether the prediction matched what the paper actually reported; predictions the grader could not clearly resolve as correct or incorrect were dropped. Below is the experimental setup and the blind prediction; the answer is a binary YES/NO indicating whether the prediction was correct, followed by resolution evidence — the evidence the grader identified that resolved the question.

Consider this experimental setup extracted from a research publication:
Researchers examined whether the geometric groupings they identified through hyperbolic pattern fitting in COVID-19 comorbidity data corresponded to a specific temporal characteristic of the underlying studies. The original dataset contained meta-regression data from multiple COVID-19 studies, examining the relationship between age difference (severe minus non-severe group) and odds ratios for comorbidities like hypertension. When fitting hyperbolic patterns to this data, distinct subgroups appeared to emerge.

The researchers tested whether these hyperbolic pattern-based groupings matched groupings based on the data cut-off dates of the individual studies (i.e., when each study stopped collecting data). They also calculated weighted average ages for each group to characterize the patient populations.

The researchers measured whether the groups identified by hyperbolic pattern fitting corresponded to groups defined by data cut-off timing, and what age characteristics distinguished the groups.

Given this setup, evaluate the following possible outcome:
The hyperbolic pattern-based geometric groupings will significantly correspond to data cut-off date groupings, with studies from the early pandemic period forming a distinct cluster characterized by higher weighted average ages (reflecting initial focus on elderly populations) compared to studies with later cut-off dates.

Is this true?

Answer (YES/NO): NO